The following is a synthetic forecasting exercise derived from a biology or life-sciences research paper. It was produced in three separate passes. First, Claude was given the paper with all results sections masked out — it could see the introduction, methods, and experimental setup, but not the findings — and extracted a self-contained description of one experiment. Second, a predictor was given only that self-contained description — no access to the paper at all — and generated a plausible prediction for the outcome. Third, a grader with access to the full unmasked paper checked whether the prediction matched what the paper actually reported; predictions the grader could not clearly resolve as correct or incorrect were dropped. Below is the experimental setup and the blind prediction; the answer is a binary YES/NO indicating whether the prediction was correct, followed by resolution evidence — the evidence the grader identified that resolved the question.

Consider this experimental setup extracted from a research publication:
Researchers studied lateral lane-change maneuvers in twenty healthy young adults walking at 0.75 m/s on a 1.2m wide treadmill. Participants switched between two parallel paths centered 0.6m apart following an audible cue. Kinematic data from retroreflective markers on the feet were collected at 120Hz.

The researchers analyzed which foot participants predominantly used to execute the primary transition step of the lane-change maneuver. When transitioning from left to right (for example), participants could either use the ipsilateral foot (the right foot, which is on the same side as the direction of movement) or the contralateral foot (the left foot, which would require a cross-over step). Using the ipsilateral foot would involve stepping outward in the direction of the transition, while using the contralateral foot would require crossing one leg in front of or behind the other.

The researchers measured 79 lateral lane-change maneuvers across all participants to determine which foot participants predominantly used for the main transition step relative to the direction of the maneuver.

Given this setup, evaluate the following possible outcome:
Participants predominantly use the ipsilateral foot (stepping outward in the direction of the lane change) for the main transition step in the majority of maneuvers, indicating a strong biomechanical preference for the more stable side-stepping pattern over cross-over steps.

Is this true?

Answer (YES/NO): YES